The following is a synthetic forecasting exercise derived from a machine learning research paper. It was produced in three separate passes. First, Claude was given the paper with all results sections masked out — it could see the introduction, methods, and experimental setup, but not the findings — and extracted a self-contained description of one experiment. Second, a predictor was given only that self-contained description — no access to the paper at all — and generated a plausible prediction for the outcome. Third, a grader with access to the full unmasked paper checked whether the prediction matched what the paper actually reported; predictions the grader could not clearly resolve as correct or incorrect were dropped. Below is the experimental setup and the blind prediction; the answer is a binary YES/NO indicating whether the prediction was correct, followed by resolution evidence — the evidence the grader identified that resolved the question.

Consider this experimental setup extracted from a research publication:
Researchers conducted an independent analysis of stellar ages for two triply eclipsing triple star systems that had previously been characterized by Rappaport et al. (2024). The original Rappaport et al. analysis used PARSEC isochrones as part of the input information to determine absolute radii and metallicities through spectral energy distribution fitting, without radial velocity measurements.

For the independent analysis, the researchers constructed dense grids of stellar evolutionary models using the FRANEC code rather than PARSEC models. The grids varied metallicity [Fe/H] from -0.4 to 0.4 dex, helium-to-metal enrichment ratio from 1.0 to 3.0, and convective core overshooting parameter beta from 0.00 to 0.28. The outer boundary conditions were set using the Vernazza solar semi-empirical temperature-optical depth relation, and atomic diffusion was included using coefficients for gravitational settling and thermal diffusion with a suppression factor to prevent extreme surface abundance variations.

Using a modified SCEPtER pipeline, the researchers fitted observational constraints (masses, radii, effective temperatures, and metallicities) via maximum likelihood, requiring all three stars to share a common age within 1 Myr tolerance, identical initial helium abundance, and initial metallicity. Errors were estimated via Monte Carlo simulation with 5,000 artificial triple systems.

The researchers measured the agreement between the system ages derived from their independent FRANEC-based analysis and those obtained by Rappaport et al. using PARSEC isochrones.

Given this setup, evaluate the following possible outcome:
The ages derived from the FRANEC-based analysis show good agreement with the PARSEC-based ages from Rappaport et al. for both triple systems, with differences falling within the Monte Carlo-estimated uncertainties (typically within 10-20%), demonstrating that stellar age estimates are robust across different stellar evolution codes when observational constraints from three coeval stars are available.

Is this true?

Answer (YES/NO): YES